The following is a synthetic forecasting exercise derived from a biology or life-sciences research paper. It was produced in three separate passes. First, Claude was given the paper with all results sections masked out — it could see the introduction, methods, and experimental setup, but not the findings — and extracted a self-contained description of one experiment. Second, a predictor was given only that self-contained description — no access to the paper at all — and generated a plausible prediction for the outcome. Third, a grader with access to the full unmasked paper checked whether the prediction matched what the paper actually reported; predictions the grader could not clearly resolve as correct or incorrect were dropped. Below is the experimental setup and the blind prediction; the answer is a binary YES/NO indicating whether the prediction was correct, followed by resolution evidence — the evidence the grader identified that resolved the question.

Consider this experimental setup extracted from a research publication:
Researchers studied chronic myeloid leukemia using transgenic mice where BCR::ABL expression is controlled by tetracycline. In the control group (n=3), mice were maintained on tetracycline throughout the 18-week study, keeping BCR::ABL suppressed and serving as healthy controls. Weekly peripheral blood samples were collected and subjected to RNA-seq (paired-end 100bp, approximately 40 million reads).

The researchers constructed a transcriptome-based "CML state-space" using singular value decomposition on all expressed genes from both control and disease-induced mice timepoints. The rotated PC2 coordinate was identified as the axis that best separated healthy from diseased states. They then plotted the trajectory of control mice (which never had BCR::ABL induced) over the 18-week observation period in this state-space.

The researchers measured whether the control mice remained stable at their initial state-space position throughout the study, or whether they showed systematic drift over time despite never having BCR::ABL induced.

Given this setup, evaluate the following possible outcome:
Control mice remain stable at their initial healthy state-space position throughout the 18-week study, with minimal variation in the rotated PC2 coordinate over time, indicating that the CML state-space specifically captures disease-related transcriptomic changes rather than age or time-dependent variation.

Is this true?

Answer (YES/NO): NO